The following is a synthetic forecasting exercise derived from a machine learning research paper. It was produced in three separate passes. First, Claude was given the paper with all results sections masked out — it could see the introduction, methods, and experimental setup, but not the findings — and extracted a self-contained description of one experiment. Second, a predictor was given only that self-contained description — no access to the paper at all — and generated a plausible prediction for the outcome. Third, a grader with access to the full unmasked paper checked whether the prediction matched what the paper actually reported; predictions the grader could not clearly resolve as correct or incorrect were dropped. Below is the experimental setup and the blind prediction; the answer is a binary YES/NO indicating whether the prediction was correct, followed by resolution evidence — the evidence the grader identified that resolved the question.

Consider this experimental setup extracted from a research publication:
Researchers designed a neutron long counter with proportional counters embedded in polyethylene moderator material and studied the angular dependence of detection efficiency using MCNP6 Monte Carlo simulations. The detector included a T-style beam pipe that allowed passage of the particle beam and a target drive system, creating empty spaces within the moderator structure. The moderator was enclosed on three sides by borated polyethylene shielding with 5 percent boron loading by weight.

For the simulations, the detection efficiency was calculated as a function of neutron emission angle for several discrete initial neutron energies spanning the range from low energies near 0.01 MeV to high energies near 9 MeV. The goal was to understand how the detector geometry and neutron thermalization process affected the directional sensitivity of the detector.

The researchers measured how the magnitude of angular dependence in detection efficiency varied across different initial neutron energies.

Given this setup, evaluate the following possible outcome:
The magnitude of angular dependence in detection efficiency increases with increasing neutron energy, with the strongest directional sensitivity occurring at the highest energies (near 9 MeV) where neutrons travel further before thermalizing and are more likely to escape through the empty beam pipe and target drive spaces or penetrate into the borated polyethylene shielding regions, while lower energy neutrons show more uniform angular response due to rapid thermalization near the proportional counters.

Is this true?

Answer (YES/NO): YES